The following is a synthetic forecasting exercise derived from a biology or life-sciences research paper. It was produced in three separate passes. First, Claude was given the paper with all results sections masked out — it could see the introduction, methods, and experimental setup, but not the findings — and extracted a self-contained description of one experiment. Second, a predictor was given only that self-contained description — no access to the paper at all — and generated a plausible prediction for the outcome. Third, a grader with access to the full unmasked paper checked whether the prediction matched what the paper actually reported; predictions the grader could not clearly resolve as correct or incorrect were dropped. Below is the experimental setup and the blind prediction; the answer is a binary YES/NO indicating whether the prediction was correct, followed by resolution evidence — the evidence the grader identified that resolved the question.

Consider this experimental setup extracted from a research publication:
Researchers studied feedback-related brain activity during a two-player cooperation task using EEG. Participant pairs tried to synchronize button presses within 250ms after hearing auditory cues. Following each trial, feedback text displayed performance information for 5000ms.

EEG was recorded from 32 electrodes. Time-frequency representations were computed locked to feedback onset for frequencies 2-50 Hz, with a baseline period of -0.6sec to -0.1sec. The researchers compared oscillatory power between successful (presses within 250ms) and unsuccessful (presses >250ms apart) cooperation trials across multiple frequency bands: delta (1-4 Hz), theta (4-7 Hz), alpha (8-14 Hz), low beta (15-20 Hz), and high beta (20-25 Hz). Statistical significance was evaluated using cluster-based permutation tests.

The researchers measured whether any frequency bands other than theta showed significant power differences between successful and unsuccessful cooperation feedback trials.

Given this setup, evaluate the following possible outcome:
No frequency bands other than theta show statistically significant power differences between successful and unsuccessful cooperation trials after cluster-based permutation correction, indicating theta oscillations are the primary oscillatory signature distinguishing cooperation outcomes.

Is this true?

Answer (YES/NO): NO